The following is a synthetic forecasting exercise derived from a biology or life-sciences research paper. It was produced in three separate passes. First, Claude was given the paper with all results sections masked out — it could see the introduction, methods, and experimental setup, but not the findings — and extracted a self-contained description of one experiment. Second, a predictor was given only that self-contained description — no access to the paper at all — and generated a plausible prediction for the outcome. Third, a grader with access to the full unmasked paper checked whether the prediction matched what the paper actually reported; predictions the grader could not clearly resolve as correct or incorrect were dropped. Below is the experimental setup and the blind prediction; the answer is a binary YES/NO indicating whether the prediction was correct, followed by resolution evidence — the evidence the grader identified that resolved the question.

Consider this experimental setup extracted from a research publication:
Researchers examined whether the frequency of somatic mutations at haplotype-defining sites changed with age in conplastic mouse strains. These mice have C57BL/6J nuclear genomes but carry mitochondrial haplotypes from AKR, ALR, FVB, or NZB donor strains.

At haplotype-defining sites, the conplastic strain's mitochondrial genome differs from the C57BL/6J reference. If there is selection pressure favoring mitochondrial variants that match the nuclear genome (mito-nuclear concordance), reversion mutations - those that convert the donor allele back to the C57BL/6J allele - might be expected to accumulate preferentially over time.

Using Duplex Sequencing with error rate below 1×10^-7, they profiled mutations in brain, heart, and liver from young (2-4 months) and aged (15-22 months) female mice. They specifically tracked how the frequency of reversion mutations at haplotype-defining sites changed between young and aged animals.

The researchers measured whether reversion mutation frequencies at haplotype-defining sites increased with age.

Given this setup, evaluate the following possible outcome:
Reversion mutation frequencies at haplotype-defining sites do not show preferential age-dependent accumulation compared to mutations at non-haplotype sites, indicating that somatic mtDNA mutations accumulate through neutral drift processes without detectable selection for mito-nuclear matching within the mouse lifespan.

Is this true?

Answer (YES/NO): NO